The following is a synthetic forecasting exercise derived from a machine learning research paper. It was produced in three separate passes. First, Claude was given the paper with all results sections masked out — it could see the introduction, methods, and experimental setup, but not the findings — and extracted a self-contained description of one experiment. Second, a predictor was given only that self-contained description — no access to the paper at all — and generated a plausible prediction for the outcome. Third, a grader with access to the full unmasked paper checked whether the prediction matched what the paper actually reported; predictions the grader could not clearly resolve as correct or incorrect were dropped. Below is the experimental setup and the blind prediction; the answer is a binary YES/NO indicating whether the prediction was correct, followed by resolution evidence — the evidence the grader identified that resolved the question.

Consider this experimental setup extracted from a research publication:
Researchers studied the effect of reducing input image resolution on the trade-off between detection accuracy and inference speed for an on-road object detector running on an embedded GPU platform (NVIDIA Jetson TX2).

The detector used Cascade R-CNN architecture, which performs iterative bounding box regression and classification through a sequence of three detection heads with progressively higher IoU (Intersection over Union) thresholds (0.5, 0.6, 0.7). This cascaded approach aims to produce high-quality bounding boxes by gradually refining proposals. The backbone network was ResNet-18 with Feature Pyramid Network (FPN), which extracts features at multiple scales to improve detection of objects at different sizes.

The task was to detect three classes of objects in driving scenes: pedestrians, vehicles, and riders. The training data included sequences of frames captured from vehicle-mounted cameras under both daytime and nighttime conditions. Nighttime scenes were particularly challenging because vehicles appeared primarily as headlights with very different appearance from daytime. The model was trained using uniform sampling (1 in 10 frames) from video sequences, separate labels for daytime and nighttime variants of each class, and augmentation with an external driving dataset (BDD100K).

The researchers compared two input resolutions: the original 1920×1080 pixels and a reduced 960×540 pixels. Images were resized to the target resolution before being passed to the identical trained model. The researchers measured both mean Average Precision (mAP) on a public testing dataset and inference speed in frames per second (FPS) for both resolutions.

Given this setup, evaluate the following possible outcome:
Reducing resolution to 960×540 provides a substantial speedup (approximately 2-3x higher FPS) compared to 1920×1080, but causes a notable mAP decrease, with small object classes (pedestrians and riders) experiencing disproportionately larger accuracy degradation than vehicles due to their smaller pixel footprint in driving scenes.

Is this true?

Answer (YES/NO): NO